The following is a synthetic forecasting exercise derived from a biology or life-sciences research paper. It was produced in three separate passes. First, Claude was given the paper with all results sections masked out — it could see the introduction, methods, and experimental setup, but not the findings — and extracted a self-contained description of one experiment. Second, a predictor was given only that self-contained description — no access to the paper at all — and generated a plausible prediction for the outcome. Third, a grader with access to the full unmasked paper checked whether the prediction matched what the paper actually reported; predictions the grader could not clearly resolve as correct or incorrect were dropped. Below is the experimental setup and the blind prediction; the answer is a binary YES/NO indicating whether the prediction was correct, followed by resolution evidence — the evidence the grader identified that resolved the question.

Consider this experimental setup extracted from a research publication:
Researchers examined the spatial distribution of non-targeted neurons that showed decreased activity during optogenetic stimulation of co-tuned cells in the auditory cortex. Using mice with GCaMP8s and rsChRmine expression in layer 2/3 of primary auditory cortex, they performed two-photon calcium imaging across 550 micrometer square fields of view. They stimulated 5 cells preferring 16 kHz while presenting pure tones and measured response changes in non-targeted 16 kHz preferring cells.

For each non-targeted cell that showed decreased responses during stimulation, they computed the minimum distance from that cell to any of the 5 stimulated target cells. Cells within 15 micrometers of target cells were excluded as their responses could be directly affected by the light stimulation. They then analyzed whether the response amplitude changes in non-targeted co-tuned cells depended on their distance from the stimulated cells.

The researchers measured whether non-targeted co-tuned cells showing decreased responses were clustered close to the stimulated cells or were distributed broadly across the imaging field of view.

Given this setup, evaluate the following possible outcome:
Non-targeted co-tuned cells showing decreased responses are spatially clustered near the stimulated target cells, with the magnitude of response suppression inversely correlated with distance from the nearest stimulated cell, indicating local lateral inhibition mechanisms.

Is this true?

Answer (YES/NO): NO